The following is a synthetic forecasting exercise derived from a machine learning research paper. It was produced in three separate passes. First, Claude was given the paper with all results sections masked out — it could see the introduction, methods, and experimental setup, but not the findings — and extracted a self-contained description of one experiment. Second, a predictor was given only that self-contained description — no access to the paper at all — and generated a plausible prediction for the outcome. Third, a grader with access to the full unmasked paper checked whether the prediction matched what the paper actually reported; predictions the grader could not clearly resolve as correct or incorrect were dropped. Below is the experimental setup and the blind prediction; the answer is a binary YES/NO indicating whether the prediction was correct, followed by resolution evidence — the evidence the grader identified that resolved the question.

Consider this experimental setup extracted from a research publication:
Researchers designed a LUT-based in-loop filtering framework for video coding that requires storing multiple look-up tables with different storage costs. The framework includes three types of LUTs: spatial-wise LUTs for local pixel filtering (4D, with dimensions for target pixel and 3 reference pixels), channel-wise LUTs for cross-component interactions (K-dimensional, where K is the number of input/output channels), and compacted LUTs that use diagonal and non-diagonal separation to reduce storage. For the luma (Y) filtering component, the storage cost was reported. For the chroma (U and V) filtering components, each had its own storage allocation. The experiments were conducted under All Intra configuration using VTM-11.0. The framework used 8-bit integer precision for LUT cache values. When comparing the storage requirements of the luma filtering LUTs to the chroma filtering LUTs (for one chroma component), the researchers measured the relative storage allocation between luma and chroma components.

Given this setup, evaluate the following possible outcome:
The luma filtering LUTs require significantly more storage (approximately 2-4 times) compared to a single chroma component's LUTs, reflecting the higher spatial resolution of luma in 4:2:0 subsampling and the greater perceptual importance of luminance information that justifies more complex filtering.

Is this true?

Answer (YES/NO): NO